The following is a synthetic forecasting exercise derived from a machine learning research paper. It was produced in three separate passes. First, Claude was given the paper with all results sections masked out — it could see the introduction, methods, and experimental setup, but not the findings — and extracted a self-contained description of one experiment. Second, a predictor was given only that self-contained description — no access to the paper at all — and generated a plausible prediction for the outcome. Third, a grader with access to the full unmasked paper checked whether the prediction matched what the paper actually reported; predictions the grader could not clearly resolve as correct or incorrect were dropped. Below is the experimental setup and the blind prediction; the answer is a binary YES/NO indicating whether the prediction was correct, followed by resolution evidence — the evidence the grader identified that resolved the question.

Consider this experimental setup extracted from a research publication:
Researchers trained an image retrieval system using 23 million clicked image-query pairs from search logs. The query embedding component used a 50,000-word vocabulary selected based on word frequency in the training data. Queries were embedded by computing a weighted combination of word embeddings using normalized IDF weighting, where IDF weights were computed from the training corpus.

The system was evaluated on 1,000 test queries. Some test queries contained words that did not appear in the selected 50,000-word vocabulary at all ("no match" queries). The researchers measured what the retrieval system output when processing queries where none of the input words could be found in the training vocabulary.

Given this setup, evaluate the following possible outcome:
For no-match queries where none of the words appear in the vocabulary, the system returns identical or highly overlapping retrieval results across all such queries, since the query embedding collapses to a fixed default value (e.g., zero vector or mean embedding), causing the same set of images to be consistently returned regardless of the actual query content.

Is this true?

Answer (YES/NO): NO